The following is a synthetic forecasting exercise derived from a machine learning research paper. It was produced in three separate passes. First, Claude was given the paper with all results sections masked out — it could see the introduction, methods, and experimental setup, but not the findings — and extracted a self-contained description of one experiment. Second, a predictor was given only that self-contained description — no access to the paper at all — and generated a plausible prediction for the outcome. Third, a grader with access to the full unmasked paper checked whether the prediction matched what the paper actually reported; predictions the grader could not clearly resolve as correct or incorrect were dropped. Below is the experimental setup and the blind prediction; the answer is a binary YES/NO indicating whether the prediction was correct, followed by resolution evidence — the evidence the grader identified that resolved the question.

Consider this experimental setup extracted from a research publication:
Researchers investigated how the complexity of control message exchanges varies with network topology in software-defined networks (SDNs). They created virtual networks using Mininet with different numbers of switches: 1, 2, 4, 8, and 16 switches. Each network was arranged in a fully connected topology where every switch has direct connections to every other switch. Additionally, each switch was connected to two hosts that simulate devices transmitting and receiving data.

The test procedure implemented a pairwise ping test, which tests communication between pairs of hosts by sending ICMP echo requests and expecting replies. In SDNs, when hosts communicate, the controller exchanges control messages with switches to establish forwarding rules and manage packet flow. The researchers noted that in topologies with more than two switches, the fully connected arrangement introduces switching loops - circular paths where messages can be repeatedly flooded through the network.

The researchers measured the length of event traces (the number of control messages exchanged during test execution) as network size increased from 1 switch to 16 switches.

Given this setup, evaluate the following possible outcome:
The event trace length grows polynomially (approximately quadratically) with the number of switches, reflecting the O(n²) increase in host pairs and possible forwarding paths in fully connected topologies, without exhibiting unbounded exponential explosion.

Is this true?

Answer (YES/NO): NO